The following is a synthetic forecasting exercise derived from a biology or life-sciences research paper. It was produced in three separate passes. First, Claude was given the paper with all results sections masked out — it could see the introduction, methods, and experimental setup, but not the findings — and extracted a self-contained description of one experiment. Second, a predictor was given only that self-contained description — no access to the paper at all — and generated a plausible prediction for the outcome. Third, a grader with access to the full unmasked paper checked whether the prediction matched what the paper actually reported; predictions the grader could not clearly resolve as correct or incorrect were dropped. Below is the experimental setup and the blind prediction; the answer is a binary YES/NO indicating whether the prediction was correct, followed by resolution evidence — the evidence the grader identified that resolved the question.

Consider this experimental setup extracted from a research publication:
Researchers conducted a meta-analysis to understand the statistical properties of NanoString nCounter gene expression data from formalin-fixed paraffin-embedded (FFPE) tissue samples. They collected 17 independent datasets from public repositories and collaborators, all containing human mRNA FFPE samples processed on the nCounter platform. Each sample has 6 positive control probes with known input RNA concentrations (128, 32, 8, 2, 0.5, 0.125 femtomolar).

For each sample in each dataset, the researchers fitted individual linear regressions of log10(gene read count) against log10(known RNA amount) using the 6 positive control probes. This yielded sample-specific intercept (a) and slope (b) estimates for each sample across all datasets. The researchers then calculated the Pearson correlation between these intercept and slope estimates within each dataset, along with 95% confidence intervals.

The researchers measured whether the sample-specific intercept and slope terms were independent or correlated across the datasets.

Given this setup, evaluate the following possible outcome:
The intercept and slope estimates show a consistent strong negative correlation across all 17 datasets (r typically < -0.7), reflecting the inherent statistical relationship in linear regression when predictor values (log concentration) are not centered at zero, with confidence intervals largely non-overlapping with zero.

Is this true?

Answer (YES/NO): NO